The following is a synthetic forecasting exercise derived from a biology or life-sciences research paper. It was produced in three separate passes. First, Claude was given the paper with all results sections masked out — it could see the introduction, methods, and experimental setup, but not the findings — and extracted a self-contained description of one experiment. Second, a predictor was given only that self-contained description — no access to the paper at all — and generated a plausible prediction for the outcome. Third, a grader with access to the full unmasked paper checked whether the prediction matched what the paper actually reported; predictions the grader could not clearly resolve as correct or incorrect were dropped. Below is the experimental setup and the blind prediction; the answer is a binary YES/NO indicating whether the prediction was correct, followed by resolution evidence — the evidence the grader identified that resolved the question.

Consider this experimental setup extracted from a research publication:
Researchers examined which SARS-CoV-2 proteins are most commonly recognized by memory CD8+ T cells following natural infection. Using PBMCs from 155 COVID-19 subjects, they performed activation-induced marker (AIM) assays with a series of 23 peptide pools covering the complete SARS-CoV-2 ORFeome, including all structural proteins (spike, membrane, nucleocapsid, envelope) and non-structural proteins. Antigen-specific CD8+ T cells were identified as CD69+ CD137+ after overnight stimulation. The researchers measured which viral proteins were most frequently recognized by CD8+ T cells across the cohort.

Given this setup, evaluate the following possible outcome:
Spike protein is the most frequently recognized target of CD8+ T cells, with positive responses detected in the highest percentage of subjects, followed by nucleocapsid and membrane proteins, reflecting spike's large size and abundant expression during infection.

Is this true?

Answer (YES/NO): NO